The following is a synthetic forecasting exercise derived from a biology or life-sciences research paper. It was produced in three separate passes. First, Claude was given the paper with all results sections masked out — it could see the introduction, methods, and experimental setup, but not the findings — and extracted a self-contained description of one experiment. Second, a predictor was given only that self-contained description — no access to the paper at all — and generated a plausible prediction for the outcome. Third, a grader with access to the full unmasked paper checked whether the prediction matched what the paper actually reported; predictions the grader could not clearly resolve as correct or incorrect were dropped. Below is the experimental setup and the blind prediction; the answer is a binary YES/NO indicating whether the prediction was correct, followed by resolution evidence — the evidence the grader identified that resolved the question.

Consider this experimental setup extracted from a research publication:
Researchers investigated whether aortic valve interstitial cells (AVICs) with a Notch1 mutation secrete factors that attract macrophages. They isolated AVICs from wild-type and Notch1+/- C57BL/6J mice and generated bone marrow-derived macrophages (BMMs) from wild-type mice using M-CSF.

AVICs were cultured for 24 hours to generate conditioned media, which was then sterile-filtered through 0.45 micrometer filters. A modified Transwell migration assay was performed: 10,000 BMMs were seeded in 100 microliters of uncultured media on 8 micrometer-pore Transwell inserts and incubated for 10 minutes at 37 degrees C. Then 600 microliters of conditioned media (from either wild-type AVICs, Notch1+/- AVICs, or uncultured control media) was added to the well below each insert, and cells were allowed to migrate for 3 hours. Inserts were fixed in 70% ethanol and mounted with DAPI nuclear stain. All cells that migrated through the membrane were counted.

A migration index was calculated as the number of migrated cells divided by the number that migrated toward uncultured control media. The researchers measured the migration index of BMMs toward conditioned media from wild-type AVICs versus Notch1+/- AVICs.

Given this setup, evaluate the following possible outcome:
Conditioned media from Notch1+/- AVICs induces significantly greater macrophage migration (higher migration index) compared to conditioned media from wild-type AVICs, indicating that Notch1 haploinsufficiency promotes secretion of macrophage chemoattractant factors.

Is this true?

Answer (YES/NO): YES